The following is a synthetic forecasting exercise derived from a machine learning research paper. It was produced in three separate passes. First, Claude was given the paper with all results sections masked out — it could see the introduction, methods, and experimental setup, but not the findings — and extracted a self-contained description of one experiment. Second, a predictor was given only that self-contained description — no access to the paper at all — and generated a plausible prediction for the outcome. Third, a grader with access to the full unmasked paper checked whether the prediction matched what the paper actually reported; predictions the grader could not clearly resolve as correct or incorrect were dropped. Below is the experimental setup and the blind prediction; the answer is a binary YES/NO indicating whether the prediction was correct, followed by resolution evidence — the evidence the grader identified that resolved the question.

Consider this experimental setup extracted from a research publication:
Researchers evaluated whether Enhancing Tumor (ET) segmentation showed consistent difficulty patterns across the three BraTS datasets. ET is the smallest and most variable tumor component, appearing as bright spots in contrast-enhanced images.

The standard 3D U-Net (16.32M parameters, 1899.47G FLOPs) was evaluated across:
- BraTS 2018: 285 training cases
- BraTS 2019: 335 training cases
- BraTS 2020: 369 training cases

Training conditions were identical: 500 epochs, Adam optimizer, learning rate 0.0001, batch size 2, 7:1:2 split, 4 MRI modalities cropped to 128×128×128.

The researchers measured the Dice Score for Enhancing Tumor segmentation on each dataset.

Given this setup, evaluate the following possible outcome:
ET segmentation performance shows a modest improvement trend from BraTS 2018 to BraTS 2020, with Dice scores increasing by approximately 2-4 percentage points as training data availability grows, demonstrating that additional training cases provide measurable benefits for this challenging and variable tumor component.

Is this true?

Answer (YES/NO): NO